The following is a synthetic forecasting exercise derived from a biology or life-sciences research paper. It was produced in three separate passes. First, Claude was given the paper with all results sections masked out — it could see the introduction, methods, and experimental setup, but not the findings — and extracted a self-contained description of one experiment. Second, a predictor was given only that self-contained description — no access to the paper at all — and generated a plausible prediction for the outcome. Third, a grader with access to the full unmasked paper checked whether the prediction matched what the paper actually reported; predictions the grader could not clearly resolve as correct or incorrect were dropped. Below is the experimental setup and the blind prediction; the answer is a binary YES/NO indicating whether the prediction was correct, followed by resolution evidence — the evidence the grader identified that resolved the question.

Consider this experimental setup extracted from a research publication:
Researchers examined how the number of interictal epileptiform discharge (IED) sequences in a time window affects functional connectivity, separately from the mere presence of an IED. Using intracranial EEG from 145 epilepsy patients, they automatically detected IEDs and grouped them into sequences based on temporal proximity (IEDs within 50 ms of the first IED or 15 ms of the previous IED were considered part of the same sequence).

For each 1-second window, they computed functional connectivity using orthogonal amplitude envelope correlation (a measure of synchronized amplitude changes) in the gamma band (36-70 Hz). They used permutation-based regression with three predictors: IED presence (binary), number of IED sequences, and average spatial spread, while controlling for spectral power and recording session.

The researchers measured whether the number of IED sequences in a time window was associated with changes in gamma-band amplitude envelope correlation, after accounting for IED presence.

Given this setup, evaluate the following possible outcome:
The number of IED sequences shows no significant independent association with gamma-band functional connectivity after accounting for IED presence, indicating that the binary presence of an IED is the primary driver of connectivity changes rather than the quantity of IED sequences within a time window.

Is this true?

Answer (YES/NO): YES